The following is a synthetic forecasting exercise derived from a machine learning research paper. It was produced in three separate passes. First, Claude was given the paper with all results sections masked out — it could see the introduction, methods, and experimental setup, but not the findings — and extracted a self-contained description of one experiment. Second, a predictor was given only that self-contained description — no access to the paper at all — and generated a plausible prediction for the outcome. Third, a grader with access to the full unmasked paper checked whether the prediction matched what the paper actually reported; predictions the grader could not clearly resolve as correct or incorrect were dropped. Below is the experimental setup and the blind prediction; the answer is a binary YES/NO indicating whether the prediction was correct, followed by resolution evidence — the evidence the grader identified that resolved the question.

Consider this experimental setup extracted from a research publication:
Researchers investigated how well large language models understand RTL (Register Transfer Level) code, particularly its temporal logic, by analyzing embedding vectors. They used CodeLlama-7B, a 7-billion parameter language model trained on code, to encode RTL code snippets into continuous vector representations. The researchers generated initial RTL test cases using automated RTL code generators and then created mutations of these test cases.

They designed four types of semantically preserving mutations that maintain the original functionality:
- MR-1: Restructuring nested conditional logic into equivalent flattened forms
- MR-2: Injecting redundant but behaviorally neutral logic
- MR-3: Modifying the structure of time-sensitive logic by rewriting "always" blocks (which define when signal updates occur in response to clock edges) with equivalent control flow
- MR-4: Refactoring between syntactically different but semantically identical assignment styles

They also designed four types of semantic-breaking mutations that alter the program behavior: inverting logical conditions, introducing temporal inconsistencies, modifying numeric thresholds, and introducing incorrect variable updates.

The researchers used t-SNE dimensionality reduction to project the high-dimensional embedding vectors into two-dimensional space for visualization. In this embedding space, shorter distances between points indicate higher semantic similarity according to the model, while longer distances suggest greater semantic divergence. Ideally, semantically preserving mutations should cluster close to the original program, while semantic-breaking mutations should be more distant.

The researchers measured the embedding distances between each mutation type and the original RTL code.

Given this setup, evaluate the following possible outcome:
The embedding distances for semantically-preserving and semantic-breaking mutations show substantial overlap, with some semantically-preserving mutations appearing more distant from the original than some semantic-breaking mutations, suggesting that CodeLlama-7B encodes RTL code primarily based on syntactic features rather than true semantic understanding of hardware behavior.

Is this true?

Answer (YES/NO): NO